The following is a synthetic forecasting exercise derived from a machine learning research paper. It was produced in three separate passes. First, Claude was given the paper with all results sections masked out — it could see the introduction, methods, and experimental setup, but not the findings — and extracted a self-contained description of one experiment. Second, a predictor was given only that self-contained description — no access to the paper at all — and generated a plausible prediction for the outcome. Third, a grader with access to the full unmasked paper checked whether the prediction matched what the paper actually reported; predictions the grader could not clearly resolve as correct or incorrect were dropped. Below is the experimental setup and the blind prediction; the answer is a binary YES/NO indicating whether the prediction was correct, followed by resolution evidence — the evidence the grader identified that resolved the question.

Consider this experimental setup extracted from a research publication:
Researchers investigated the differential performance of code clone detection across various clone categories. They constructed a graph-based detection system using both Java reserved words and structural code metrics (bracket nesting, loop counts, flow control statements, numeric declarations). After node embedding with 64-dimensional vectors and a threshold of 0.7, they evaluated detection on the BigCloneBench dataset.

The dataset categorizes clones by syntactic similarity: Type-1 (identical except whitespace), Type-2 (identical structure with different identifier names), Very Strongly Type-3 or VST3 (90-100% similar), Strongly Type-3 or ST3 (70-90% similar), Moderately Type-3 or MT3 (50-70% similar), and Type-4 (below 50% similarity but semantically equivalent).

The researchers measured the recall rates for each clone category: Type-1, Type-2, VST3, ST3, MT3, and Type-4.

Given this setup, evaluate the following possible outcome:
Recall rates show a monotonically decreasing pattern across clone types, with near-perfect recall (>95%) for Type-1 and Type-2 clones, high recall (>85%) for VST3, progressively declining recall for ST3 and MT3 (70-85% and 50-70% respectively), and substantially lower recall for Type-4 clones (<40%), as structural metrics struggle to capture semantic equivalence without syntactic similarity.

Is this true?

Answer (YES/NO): YES